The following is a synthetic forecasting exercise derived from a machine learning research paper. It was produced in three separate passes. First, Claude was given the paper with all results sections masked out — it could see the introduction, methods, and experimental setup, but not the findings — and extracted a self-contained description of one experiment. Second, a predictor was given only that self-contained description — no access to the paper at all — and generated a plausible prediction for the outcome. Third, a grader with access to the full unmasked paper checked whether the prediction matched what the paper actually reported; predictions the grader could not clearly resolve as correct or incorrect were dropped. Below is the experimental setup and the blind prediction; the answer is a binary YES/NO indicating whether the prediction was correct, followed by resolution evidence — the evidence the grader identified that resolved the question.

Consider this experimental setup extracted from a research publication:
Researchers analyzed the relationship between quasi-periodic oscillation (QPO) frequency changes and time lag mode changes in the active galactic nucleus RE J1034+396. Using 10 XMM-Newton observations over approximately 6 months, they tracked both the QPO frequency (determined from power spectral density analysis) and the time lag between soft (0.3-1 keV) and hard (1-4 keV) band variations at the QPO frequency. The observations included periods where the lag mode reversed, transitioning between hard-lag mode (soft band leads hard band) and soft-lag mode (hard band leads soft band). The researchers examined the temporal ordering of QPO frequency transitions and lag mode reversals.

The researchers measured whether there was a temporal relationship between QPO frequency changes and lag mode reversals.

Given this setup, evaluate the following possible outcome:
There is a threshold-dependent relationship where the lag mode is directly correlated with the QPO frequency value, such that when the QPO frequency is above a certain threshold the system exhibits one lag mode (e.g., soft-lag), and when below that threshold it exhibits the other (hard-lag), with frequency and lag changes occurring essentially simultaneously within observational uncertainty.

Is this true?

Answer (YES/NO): NO